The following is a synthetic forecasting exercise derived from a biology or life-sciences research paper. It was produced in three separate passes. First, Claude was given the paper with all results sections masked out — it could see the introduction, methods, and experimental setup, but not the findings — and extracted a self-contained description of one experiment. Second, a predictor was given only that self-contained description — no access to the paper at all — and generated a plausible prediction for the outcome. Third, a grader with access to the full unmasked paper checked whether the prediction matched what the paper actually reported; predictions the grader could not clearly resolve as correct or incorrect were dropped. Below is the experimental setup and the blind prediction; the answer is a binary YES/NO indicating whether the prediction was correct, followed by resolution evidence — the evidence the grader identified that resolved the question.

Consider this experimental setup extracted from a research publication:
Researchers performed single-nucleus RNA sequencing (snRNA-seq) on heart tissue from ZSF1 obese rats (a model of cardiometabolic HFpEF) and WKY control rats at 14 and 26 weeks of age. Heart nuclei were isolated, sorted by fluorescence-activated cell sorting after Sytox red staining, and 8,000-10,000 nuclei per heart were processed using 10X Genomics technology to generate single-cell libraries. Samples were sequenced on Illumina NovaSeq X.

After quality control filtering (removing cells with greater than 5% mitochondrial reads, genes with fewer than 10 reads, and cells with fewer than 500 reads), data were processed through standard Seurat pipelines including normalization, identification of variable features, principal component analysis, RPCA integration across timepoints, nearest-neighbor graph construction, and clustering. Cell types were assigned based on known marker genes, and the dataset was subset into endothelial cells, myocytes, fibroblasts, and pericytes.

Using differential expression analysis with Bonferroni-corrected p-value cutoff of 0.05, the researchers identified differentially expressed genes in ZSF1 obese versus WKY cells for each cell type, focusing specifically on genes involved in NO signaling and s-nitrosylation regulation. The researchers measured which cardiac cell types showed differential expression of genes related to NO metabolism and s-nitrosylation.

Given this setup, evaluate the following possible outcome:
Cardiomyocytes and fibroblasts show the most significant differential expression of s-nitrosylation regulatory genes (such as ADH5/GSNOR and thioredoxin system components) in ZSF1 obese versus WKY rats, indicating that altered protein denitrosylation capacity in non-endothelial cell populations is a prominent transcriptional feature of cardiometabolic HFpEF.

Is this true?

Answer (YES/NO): NO